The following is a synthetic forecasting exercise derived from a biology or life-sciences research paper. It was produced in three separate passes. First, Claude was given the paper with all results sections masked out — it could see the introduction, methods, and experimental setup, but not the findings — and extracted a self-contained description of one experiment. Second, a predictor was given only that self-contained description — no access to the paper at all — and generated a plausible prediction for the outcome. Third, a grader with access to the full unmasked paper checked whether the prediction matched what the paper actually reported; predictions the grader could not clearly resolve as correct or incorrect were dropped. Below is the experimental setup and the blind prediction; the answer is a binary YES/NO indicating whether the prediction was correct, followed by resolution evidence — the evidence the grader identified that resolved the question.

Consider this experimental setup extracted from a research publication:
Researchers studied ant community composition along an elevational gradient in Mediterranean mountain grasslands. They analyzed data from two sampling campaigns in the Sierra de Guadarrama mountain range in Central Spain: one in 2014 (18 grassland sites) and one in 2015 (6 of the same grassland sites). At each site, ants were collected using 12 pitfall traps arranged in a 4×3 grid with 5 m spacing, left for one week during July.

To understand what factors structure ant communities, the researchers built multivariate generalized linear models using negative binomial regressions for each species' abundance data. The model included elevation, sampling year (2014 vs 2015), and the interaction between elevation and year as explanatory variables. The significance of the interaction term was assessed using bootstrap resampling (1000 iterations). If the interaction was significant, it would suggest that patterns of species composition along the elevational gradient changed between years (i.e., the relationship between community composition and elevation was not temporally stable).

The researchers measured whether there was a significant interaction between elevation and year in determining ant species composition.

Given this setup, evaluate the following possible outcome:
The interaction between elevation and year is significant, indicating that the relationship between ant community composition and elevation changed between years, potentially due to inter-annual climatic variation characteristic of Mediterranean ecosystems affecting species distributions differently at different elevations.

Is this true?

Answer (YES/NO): NO